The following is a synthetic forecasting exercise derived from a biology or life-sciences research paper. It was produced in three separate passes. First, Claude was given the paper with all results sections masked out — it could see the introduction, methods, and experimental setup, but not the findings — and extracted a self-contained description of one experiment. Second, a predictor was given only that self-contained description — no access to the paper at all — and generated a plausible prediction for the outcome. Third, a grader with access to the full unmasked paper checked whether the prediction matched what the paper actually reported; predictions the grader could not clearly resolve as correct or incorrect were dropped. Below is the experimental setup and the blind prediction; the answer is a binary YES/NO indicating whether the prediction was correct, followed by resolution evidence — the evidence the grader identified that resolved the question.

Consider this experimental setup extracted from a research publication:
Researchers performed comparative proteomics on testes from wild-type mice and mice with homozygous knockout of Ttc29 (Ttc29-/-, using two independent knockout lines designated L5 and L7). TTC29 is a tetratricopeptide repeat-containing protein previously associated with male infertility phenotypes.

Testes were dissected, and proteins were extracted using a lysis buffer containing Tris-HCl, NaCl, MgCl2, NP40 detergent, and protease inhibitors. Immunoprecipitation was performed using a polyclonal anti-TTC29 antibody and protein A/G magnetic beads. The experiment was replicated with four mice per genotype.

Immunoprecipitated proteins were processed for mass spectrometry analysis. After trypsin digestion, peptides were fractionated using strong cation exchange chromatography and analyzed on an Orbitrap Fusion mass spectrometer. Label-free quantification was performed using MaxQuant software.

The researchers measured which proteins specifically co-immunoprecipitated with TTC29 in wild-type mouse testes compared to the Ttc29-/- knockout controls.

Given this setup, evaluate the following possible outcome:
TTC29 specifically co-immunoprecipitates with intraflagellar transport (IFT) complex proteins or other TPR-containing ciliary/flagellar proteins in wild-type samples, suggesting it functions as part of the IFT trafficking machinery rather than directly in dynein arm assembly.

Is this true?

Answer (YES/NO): NO